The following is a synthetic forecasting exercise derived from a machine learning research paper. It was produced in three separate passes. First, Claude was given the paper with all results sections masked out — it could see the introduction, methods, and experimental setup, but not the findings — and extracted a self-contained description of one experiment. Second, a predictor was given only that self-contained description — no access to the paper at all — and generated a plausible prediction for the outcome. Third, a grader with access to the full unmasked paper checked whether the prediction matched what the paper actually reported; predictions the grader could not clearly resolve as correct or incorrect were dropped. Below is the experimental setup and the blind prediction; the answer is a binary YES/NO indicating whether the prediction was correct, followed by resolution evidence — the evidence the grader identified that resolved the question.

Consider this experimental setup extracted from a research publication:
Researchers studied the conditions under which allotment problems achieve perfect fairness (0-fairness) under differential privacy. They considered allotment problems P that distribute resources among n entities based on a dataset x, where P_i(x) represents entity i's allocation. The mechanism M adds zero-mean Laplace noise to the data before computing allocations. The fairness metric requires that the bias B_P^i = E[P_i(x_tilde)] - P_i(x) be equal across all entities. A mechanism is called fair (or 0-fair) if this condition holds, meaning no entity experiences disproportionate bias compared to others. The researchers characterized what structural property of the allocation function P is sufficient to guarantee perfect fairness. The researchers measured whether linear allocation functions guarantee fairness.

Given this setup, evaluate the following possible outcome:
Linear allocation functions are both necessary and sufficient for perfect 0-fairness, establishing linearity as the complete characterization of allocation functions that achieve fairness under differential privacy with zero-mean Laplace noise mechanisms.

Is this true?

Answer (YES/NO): NO